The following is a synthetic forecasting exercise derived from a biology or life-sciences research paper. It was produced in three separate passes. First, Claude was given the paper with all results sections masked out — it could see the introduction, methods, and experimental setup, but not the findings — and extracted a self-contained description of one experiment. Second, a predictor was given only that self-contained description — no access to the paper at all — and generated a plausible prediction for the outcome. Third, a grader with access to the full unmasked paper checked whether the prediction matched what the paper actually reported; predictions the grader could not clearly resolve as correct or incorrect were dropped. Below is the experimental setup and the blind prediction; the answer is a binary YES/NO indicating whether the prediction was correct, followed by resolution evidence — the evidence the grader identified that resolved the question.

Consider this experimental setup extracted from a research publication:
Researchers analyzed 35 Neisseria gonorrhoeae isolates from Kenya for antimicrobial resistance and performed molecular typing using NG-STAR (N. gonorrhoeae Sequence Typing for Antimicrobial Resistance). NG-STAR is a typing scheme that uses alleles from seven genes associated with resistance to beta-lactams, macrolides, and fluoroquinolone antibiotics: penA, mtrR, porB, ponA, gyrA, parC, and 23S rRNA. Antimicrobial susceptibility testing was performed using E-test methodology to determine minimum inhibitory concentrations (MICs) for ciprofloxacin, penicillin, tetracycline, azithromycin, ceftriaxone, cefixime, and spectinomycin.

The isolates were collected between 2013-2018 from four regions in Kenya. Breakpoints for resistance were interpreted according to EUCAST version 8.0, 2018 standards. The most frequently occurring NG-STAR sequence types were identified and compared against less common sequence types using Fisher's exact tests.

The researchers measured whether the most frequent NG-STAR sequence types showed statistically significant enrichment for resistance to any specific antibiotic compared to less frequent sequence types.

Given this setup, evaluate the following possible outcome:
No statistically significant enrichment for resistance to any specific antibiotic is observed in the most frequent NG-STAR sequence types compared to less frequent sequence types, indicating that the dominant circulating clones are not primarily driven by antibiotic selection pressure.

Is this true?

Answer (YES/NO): YES